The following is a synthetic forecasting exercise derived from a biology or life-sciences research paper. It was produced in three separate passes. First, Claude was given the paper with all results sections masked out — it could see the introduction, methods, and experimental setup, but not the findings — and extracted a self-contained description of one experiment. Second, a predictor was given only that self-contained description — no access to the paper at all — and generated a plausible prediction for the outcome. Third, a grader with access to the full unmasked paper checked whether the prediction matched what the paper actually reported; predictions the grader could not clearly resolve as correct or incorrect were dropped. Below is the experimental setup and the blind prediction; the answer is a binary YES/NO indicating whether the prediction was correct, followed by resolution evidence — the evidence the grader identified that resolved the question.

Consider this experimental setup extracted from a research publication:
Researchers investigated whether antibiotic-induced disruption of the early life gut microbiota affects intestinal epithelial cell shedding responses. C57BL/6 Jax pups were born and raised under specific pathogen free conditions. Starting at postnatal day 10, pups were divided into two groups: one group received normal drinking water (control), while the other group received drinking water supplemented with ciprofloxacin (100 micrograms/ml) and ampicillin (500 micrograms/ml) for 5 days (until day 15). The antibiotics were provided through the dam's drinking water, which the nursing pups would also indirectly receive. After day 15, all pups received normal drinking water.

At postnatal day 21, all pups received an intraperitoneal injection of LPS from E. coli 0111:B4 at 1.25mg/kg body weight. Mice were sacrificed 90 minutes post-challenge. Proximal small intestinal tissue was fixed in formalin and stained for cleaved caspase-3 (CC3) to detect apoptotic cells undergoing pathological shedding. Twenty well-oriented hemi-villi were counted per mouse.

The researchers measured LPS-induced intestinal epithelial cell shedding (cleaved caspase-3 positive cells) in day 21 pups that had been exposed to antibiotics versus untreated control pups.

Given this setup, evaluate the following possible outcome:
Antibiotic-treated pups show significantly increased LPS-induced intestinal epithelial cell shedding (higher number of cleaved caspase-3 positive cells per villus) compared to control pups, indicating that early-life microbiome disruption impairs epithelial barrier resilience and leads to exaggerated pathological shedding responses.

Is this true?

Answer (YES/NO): YES